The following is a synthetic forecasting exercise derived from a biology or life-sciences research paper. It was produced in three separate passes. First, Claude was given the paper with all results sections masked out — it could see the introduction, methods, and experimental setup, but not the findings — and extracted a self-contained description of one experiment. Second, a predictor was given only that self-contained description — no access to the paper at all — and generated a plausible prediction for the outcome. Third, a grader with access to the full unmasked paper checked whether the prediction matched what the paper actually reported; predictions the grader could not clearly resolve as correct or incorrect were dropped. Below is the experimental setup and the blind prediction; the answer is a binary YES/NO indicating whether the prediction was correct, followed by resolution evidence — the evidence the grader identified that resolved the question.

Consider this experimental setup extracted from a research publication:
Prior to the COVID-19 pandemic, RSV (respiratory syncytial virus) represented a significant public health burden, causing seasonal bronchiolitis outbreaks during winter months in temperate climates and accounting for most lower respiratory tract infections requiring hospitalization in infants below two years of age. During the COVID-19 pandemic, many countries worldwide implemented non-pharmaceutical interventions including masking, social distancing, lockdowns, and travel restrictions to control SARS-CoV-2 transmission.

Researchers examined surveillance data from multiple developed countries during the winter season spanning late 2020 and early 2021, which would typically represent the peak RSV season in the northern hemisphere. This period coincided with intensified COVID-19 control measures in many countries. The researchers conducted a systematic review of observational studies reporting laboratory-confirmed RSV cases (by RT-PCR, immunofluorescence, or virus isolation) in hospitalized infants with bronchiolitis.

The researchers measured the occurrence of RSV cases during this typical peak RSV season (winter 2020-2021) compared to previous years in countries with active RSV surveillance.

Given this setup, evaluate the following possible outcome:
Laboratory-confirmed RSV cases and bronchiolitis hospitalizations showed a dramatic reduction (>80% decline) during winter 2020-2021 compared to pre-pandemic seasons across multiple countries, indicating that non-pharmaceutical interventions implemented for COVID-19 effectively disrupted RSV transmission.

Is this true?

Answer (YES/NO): NO